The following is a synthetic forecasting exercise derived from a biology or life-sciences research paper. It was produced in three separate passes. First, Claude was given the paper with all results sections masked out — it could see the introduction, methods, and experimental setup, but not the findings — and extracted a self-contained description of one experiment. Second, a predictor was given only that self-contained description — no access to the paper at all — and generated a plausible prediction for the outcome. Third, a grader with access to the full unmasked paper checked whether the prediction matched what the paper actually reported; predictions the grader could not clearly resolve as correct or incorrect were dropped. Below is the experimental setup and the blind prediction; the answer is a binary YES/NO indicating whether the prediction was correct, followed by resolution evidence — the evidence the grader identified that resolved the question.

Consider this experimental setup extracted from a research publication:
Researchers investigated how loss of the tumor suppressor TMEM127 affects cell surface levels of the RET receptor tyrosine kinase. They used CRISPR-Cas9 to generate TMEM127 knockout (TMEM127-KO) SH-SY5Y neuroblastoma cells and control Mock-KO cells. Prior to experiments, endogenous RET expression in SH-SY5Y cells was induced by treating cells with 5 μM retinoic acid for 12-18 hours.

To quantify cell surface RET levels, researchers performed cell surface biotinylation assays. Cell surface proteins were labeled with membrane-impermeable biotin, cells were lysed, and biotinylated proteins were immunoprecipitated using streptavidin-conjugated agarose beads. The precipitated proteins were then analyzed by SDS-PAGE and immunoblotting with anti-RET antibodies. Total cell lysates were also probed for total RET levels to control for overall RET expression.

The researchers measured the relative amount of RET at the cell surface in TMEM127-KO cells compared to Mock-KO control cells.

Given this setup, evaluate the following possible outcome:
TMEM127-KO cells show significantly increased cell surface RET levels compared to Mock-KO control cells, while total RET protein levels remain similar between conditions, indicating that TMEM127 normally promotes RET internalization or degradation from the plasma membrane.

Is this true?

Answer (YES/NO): NO